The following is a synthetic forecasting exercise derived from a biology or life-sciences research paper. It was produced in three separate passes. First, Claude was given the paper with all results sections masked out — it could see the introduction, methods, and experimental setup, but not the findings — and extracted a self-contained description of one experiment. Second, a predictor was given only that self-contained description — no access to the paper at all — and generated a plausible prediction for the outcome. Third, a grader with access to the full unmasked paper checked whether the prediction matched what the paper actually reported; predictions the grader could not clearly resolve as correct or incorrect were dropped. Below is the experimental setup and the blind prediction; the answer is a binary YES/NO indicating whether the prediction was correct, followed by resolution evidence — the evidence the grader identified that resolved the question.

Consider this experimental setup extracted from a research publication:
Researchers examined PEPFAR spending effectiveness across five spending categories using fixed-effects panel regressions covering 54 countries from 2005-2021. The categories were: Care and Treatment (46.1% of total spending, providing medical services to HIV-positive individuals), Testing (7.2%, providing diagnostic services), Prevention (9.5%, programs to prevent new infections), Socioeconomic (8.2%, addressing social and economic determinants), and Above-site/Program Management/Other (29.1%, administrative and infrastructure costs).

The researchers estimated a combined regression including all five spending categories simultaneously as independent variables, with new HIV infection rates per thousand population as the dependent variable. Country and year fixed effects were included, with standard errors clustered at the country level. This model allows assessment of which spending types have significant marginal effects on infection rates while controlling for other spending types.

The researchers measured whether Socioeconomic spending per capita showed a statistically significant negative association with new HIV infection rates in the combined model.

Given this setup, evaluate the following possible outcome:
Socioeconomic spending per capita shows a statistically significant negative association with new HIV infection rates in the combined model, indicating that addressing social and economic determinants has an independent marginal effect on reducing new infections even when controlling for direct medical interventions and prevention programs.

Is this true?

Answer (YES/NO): NO